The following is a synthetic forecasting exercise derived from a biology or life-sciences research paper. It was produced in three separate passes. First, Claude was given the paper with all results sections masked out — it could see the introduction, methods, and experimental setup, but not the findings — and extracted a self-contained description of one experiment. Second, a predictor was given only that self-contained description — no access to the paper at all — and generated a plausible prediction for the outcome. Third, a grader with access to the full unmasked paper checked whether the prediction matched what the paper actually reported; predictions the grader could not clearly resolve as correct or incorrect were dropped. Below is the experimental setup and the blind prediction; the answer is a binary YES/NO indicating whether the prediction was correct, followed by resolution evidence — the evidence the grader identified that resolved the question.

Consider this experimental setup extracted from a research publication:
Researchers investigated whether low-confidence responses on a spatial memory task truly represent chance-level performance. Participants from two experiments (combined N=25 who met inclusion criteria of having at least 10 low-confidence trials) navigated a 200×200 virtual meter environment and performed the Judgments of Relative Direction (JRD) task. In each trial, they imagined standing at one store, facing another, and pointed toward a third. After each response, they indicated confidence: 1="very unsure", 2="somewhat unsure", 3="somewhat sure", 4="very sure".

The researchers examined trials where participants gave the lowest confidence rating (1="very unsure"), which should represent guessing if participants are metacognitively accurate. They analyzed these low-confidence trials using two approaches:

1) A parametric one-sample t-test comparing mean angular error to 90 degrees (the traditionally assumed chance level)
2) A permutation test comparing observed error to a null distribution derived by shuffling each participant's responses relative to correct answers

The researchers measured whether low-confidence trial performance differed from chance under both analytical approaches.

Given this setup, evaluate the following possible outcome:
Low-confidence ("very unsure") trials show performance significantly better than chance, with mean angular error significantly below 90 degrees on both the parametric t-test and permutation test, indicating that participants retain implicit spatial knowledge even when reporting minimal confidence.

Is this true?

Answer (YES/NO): NO